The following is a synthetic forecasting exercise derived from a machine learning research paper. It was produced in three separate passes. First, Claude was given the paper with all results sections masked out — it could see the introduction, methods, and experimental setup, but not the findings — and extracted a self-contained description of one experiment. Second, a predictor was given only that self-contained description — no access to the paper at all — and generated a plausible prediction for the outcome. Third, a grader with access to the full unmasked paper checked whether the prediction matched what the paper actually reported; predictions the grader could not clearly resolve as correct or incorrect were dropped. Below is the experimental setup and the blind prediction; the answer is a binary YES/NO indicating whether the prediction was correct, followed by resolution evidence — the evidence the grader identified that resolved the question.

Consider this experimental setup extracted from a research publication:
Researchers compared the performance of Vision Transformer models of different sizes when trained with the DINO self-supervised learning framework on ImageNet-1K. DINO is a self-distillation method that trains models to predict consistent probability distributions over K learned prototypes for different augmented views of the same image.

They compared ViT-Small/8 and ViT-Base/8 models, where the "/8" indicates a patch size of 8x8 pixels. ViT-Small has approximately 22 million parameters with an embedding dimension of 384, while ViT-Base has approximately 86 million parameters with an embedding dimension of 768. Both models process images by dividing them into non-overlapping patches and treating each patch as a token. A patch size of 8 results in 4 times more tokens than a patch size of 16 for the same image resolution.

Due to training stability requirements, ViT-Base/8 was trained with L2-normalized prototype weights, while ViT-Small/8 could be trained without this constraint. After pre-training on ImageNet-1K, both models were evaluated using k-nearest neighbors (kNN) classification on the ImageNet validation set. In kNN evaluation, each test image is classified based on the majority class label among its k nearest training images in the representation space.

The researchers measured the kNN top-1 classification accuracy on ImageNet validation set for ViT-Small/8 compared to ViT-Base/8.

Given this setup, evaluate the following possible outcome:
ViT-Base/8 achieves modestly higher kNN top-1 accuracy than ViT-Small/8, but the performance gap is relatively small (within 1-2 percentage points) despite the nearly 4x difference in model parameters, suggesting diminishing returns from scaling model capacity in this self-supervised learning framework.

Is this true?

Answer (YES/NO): NO